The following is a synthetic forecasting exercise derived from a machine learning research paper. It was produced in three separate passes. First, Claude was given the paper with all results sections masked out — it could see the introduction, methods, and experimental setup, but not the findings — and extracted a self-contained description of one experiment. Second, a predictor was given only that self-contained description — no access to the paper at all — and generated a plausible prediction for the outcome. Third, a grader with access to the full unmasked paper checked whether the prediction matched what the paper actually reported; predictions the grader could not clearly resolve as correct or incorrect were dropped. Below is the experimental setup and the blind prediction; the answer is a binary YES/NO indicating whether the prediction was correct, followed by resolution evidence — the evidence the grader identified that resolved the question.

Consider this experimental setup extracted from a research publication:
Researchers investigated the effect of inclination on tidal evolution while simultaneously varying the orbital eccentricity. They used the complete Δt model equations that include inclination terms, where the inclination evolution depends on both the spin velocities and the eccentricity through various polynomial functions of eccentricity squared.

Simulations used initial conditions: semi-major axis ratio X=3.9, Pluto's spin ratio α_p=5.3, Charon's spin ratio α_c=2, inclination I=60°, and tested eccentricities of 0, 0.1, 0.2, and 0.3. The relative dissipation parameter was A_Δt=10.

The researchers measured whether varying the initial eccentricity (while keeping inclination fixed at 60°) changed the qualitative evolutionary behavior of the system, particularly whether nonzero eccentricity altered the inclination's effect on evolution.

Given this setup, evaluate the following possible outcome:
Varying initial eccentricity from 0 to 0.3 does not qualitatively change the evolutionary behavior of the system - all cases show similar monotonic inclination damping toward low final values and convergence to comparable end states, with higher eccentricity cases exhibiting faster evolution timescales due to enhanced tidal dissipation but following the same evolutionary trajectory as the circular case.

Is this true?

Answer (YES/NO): NO